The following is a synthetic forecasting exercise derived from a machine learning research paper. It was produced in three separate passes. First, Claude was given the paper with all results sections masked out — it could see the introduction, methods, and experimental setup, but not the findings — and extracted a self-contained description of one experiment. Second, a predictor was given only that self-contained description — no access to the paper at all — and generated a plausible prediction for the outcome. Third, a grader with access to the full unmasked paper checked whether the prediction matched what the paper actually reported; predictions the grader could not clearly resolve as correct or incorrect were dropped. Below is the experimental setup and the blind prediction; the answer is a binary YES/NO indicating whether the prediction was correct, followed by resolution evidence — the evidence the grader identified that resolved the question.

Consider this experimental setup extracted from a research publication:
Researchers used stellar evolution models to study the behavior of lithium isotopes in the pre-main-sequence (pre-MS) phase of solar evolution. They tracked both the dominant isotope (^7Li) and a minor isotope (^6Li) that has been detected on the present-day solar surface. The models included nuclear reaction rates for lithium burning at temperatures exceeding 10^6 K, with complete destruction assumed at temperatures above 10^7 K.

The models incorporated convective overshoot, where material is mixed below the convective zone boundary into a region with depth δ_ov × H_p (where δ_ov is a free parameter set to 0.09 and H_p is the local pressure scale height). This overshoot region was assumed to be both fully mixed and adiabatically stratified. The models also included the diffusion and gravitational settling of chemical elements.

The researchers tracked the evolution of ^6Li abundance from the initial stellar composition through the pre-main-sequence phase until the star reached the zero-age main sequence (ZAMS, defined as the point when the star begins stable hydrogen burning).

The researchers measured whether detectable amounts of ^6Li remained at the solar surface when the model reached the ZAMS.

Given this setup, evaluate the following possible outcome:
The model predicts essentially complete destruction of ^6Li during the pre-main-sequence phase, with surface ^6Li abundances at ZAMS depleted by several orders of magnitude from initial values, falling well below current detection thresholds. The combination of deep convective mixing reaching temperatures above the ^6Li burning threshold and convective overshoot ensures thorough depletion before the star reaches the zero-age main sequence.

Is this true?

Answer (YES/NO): YES